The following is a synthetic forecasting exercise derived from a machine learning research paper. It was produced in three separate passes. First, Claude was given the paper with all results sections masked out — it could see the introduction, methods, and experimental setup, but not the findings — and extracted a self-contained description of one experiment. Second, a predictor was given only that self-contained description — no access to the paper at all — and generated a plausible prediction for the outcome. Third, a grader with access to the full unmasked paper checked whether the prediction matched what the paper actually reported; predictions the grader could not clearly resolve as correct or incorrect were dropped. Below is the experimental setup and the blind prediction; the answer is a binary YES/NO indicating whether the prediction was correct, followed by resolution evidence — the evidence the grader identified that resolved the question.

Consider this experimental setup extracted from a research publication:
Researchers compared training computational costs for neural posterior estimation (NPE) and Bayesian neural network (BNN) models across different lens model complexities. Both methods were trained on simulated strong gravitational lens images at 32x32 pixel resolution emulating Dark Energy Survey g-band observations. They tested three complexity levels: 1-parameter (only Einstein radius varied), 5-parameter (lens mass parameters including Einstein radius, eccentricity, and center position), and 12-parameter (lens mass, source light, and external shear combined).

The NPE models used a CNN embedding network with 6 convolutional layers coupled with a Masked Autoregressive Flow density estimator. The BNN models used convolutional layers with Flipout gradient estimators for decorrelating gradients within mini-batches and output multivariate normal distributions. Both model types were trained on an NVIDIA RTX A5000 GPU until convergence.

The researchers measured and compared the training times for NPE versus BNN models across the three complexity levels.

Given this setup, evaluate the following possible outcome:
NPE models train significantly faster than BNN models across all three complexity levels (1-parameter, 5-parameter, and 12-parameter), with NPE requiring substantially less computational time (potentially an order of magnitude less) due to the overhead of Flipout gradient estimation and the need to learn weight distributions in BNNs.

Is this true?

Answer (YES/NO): NO